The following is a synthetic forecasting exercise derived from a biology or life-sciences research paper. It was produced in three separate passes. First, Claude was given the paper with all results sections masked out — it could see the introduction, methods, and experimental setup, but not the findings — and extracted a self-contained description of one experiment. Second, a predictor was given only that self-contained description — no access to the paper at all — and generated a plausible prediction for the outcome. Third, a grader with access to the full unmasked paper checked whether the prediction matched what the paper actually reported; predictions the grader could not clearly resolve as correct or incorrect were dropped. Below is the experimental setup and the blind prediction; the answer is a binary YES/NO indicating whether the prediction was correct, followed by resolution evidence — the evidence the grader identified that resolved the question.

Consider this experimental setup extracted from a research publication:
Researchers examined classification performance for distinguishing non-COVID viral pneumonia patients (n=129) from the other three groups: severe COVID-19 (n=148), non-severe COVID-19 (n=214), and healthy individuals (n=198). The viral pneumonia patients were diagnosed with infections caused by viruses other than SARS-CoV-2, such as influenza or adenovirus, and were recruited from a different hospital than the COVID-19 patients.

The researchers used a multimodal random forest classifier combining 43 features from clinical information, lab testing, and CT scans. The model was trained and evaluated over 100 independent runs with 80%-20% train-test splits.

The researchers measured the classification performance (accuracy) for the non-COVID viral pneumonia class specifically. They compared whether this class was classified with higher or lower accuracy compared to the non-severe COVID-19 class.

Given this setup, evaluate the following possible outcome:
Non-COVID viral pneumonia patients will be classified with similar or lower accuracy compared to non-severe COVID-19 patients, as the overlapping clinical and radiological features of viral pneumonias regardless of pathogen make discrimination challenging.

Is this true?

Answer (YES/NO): YES